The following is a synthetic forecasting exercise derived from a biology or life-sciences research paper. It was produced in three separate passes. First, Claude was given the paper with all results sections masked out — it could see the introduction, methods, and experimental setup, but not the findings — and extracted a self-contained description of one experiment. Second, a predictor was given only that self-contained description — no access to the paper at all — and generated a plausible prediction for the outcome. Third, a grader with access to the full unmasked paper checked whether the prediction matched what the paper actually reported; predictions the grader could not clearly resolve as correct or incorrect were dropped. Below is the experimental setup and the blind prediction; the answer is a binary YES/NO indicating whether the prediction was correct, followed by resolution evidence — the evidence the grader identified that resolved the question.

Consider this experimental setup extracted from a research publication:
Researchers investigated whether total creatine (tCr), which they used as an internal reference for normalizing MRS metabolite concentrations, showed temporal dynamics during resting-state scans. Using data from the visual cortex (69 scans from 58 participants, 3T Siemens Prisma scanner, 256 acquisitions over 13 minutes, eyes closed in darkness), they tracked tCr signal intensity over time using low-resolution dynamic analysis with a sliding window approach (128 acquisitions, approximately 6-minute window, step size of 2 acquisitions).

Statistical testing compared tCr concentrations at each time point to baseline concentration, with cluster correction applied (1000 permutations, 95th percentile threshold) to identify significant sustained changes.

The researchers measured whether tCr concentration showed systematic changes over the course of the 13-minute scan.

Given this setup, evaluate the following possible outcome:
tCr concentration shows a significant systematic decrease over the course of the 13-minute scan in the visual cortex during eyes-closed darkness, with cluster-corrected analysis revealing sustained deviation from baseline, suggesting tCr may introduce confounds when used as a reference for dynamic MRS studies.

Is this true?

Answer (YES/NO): NO